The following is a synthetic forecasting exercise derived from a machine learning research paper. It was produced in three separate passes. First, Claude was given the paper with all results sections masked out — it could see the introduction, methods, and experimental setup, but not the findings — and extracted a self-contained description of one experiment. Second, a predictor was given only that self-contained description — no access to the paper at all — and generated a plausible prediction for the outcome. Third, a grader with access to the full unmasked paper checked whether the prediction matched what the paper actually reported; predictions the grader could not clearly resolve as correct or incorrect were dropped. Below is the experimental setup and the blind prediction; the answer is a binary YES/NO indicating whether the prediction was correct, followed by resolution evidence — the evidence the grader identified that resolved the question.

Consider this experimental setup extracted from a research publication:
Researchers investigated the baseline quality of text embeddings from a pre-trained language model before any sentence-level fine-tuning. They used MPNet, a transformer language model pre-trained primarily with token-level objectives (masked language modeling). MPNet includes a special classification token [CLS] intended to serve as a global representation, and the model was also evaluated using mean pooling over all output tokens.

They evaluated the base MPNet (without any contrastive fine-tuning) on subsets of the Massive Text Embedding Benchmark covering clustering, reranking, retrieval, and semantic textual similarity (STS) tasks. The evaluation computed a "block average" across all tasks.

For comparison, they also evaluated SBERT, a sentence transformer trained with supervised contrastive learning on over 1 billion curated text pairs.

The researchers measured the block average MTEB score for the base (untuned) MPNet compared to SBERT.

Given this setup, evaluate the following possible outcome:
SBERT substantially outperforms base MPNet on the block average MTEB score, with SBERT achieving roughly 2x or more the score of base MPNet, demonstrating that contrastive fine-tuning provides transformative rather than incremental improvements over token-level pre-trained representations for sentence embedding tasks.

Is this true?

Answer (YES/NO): NO